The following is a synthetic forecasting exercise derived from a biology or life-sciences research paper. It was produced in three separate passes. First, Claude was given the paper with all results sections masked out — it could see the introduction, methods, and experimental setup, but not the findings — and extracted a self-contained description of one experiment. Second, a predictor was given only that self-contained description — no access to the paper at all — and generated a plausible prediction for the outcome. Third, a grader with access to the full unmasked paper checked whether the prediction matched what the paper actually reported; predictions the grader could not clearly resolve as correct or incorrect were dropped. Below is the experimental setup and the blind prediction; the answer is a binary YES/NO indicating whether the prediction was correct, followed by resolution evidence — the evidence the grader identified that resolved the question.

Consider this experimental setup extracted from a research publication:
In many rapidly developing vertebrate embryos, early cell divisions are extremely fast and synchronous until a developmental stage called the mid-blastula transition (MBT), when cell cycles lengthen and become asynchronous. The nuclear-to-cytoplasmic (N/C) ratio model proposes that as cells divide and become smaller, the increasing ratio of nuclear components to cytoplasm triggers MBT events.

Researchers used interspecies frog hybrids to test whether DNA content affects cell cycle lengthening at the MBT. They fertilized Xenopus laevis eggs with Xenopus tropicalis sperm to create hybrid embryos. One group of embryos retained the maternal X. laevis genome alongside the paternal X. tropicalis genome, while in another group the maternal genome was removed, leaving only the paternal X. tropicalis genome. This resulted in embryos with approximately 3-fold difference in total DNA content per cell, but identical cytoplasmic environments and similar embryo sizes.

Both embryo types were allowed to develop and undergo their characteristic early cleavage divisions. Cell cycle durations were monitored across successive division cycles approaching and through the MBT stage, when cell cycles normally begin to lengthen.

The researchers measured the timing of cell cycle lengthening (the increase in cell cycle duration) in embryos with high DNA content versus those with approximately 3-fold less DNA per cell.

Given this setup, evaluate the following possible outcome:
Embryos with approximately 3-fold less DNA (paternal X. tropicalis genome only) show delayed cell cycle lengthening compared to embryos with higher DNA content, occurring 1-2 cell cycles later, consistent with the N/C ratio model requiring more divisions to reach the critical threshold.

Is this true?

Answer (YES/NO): YES